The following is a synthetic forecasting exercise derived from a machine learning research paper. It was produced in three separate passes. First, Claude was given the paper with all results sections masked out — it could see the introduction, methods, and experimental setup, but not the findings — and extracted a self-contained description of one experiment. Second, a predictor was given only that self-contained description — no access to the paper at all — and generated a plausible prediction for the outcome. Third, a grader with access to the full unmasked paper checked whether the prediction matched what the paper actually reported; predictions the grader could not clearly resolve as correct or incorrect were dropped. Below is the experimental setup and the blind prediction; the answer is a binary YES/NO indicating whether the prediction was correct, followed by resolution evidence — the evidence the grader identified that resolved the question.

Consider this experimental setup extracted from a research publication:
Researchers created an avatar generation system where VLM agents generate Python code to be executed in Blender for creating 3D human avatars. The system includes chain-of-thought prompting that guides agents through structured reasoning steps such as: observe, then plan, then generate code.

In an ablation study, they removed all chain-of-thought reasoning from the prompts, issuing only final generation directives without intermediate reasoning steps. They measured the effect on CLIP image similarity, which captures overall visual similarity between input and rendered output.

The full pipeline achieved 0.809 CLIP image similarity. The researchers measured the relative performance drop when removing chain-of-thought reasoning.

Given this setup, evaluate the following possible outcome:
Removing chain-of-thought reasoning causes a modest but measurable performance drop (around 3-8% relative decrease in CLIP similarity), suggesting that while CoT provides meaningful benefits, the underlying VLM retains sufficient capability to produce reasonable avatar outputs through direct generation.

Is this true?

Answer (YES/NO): NO